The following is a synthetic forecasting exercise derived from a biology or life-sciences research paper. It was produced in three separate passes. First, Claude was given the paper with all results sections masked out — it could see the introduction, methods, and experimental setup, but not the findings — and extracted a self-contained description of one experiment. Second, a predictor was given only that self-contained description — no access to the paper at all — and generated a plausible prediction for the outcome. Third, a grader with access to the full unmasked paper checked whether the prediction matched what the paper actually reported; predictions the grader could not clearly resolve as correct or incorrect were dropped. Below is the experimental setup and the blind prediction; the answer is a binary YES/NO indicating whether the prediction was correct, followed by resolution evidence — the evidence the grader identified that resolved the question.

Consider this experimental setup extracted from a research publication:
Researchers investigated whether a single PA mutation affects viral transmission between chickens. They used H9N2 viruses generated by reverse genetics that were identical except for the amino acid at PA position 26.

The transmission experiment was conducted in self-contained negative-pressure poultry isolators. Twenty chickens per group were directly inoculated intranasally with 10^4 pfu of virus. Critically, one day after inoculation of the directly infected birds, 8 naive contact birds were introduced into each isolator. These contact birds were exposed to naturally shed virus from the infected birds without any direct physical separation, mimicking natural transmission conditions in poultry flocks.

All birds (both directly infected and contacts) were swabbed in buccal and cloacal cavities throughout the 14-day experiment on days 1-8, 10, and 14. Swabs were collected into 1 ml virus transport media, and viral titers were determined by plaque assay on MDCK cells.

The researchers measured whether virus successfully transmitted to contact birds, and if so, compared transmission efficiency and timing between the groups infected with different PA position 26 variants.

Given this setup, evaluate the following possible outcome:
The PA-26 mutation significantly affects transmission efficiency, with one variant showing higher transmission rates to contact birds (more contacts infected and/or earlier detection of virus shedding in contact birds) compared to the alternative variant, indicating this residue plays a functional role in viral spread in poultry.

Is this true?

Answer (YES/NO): NO